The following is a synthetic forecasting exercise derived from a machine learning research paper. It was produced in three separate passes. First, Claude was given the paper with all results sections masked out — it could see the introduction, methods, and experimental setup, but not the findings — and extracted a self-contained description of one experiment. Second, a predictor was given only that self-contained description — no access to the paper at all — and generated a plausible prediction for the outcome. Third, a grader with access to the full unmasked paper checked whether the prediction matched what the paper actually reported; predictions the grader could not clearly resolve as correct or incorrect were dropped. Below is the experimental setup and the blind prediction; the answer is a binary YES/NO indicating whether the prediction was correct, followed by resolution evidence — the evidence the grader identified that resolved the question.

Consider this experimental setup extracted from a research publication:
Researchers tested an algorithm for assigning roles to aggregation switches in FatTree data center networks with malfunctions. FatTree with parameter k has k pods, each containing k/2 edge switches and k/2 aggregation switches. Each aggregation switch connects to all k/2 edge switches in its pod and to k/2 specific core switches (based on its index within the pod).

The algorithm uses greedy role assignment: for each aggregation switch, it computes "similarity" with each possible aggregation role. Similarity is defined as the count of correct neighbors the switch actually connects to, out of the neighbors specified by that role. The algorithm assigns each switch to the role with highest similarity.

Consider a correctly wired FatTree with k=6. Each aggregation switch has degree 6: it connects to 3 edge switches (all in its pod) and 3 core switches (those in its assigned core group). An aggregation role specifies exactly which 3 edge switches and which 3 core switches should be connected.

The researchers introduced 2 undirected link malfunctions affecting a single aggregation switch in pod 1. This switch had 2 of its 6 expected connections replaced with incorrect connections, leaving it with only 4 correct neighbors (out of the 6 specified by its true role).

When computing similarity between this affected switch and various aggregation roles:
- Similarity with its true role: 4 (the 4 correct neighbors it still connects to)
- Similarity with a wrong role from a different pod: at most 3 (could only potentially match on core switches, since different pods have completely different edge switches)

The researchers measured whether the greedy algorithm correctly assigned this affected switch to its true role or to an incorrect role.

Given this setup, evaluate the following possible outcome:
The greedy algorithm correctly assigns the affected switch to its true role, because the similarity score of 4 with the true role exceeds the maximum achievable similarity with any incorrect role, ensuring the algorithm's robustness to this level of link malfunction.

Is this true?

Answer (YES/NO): YES